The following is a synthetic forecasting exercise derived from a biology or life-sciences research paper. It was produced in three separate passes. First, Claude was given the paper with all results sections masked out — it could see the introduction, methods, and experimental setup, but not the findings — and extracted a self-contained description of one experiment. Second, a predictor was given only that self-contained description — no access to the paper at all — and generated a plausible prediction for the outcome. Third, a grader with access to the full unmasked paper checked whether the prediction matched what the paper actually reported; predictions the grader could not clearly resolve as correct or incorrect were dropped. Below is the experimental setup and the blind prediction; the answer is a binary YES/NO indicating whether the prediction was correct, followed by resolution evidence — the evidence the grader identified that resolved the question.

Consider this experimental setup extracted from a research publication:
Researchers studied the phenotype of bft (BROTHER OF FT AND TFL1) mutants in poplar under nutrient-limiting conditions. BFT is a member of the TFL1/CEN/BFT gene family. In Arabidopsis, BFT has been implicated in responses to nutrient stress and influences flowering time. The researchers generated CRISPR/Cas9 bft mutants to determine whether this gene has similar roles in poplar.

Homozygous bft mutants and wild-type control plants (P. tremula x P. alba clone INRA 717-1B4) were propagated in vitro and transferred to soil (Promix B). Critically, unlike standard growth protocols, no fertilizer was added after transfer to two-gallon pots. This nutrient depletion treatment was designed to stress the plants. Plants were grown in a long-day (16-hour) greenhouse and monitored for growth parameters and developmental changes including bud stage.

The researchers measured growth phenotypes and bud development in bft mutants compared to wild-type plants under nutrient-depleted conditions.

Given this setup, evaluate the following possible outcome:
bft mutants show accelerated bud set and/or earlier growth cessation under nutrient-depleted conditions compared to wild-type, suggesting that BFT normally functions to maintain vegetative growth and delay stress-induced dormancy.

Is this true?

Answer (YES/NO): NO